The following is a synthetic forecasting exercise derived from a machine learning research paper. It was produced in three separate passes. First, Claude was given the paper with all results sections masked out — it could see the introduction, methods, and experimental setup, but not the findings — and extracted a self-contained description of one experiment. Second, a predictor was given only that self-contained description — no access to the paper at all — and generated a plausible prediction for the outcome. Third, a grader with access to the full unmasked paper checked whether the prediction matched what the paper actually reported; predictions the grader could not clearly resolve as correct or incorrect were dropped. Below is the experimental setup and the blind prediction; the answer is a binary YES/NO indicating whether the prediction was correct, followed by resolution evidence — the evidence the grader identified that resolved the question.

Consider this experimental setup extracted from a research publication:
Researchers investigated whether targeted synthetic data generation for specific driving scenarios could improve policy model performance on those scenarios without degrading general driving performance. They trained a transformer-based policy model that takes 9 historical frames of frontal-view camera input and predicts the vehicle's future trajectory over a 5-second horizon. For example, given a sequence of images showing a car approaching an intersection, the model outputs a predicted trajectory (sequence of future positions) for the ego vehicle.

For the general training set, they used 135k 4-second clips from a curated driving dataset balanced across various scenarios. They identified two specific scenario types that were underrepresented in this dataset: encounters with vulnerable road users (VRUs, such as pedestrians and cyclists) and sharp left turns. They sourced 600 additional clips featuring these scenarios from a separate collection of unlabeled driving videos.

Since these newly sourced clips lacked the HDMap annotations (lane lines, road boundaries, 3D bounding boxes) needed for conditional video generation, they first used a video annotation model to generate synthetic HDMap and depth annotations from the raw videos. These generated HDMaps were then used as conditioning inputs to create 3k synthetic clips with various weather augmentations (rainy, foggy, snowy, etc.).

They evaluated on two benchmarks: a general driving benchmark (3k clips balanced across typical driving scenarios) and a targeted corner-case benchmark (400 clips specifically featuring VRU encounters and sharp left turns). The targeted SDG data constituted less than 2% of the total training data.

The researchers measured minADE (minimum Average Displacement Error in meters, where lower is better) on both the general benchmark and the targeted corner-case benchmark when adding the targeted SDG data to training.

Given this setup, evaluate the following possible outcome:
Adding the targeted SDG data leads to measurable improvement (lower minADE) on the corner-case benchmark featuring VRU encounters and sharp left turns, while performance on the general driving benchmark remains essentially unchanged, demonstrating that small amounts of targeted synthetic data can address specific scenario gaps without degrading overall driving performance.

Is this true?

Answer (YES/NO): YES